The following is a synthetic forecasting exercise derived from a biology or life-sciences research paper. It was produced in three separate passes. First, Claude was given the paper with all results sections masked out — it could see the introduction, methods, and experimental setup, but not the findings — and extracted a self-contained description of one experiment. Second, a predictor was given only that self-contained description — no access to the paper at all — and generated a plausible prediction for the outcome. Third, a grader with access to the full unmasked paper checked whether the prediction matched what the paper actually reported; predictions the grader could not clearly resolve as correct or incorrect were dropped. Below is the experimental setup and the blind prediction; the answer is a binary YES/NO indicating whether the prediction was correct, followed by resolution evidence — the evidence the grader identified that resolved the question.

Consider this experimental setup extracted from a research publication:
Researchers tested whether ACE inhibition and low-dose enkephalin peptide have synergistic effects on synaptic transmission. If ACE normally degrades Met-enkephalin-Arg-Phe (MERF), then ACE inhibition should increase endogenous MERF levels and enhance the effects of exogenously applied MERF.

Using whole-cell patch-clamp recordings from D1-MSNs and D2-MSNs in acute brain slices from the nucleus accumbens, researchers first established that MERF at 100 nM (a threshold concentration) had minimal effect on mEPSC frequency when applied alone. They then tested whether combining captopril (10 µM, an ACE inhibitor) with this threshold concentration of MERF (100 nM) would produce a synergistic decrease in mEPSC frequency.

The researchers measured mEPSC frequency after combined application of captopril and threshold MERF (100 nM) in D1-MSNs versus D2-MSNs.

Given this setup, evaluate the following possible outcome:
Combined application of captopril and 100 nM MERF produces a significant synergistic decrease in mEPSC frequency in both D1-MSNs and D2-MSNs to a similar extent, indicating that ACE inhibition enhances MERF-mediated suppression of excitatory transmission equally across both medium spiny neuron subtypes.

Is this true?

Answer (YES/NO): NO